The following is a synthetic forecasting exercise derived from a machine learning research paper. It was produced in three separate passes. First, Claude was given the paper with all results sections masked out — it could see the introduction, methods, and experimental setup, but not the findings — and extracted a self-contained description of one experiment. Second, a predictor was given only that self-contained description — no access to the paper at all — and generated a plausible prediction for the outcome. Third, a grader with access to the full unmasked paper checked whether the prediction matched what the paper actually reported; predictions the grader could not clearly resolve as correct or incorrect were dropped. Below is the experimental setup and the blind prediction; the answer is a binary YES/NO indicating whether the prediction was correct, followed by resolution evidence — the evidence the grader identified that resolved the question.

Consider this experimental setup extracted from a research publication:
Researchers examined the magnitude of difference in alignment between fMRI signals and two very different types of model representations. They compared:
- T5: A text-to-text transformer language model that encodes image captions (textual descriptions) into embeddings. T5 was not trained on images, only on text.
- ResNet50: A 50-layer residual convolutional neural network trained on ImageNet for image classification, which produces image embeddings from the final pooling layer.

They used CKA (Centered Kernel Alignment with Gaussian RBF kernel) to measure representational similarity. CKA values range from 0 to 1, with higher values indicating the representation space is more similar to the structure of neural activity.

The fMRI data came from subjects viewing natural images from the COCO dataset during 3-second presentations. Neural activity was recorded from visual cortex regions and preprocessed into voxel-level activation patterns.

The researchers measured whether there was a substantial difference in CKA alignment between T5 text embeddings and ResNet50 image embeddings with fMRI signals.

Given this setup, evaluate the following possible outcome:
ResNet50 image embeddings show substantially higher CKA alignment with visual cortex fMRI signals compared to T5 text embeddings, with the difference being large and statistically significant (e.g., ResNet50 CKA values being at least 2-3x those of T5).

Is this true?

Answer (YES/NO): NO